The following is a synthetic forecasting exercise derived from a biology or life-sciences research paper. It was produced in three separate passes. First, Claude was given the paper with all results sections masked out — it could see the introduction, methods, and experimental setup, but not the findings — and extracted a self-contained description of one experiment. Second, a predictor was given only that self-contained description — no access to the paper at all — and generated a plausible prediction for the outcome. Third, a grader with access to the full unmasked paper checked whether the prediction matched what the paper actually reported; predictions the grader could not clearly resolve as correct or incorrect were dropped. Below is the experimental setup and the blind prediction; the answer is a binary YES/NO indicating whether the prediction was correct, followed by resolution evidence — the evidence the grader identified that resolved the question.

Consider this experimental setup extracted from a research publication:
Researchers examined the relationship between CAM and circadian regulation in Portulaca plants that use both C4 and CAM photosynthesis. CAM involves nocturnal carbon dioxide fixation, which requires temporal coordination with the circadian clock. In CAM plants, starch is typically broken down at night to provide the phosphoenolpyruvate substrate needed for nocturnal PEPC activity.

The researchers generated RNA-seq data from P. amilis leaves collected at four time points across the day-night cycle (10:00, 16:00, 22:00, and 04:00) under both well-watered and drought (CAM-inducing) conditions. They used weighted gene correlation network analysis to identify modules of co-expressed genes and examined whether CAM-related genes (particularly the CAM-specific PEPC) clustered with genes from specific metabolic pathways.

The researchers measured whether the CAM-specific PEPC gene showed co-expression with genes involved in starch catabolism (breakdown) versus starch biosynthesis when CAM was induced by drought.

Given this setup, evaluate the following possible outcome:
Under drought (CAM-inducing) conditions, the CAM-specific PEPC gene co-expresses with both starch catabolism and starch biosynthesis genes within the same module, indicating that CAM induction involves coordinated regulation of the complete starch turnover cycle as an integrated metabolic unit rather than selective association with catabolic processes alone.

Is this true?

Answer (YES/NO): NO